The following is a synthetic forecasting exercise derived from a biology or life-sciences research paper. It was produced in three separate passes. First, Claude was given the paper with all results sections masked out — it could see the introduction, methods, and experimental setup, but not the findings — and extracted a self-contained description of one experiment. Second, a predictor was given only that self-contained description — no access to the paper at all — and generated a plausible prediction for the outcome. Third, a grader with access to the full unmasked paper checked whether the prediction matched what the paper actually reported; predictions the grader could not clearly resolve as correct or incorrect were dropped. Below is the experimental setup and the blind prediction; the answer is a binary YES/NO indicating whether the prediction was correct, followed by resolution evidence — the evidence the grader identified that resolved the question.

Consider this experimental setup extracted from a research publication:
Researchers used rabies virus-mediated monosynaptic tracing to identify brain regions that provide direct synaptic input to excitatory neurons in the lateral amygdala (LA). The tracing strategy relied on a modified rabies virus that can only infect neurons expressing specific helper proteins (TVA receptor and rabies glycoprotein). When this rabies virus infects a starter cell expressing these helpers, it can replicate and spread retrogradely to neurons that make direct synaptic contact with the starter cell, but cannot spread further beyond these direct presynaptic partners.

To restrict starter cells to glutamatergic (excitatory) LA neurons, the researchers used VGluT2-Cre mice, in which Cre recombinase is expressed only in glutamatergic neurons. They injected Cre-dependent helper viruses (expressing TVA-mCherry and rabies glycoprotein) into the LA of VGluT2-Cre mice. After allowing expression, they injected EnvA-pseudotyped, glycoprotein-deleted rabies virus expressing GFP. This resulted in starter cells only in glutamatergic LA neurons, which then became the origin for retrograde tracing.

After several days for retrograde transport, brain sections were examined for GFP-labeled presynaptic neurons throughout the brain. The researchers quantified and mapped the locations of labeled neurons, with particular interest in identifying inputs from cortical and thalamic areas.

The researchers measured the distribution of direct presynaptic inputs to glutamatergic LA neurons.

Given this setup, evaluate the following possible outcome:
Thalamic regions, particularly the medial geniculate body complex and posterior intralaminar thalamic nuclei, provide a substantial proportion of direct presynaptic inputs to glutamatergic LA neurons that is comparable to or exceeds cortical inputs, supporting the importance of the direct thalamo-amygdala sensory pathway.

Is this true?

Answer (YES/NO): NO